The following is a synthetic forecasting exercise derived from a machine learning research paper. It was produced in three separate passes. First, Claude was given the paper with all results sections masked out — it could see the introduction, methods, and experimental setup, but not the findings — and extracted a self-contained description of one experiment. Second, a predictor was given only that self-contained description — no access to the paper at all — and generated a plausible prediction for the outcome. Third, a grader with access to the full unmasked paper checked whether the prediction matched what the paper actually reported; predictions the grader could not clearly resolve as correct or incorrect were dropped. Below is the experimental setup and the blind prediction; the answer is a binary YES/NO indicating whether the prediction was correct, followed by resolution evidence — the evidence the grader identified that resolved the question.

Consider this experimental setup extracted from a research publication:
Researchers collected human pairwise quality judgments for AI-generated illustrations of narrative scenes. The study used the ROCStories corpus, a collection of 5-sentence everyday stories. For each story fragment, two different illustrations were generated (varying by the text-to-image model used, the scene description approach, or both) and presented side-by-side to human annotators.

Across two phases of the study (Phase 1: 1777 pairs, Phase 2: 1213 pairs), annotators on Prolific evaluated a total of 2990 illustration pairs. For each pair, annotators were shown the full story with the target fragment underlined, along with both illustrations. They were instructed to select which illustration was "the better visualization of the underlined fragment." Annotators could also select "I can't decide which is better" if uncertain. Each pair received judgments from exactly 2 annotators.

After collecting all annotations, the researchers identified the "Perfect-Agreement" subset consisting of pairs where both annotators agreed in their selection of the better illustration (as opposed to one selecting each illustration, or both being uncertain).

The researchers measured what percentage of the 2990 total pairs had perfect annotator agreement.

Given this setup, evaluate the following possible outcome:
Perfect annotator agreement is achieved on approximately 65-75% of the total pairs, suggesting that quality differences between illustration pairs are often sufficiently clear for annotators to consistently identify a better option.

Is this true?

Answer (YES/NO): NO